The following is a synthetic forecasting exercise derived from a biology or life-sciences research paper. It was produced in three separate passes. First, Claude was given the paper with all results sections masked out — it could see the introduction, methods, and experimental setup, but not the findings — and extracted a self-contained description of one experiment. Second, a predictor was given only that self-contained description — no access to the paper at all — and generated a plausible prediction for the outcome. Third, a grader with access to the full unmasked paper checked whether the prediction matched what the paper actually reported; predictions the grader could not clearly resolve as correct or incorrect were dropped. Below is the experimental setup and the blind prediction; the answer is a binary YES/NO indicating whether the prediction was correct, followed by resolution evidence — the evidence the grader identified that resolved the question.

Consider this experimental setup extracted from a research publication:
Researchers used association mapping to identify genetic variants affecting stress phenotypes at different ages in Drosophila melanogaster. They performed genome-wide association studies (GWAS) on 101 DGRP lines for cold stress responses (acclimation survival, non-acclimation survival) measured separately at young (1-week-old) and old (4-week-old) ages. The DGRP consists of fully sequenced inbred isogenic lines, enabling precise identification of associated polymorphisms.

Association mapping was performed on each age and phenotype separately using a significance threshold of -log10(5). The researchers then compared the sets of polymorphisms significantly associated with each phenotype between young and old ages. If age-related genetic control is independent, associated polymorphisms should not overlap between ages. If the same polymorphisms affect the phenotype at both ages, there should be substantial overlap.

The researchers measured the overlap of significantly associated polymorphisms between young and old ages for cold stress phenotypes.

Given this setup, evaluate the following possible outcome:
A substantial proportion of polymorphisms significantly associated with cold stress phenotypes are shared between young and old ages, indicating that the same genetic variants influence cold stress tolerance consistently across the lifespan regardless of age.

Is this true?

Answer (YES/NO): NO